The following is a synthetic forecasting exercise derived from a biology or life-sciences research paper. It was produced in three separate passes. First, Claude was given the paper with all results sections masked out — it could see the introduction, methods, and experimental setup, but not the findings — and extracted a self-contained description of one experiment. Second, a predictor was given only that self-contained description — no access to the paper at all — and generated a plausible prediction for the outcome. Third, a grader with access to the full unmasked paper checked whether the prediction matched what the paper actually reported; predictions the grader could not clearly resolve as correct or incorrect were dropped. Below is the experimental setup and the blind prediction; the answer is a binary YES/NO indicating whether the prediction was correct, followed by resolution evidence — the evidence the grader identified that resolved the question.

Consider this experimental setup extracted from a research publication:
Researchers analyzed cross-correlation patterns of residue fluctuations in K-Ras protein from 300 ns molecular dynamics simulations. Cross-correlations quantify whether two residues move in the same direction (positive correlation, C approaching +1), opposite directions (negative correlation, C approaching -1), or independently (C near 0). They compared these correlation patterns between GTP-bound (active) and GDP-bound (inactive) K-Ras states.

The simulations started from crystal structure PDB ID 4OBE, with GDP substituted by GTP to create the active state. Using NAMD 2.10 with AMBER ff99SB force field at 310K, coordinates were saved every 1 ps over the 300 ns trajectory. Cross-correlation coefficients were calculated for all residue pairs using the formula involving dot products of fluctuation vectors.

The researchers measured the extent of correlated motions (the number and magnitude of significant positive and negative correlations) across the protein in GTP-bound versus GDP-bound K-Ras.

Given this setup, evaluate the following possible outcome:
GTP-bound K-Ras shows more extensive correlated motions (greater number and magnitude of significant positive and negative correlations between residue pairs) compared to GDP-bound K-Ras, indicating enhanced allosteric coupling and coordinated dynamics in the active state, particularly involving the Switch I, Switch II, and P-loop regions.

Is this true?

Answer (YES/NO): YES